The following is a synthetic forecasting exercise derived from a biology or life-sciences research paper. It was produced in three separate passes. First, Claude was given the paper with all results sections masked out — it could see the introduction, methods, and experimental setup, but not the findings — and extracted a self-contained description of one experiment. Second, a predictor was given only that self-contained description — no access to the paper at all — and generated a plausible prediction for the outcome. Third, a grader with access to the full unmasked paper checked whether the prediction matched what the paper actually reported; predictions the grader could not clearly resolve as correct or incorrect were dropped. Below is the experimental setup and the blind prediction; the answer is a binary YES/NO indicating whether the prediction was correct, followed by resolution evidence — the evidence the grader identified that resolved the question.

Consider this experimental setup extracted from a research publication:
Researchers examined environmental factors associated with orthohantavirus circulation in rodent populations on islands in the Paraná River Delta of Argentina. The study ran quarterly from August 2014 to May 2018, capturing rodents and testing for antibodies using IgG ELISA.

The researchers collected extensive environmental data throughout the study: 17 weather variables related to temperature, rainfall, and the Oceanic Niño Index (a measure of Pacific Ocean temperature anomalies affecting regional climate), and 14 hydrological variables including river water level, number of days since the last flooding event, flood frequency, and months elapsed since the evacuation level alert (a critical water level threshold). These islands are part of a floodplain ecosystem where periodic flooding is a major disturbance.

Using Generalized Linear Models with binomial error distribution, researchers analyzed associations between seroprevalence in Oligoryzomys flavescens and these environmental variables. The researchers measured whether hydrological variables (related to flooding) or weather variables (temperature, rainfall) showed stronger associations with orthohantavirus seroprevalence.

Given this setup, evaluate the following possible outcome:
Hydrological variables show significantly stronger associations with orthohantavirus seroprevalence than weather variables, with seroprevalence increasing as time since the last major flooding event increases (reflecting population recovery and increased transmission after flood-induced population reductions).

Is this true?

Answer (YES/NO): NO